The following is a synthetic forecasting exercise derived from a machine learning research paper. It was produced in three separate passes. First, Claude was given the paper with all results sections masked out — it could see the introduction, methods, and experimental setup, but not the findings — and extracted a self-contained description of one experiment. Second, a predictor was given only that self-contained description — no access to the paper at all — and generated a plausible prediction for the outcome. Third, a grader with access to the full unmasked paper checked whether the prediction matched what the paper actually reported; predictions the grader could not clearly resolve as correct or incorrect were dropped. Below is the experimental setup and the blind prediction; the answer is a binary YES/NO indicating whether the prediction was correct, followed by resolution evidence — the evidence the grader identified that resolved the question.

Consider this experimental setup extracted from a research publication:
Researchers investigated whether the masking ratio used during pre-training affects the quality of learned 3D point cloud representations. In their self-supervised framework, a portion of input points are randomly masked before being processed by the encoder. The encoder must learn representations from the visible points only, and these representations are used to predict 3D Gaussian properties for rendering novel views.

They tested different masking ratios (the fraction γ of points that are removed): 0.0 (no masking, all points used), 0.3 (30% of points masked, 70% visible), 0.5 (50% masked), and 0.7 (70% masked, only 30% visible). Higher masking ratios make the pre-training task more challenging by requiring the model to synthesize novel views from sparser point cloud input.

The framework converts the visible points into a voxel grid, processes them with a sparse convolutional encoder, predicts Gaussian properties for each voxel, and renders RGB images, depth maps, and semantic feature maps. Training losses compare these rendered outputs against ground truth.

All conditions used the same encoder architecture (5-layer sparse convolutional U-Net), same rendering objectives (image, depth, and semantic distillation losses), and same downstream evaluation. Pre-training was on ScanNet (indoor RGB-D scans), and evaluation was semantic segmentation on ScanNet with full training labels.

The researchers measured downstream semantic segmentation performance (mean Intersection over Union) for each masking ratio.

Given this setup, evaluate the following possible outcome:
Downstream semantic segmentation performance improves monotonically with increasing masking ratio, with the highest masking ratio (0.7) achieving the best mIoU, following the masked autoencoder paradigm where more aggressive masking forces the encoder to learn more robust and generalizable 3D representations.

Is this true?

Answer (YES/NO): NO